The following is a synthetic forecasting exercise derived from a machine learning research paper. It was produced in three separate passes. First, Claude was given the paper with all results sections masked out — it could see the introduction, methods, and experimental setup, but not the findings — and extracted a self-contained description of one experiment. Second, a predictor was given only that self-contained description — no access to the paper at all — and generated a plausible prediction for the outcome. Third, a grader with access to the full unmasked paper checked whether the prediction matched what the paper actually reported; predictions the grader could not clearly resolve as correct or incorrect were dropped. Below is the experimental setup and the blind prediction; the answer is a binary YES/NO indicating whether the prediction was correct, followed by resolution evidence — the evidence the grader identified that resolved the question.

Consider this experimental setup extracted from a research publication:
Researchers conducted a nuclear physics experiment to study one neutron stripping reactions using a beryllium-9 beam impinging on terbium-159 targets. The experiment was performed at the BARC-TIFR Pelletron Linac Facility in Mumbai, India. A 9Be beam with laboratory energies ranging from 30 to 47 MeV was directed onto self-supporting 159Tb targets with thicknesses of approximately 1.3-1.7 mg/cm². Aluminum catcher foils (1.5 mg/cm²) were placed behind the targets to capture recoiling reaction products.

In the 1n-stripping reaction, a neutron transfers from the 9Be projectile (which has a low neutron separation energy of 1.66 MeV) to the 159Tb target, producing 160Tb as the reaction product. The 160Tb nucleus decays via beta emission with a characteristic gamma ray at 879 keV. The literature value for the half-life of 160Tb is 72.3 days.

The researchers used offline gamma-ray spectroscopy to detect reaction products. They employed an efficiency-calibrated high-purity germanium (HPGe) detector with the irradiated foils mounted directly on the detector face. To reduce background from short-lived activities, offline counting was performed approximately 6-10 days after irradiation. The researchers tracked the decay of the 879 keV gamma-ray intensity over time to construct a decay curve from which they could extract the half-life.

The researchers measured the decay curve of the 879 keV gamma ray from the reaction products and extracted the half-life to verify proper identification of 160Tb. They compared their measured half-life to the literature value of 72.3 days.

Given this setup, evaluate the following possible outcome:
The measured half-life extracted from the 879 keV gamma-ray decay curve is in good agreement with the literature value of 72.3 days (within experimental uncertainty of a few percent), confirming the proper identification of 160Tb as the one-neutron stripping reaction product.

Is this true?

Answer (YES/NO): NO